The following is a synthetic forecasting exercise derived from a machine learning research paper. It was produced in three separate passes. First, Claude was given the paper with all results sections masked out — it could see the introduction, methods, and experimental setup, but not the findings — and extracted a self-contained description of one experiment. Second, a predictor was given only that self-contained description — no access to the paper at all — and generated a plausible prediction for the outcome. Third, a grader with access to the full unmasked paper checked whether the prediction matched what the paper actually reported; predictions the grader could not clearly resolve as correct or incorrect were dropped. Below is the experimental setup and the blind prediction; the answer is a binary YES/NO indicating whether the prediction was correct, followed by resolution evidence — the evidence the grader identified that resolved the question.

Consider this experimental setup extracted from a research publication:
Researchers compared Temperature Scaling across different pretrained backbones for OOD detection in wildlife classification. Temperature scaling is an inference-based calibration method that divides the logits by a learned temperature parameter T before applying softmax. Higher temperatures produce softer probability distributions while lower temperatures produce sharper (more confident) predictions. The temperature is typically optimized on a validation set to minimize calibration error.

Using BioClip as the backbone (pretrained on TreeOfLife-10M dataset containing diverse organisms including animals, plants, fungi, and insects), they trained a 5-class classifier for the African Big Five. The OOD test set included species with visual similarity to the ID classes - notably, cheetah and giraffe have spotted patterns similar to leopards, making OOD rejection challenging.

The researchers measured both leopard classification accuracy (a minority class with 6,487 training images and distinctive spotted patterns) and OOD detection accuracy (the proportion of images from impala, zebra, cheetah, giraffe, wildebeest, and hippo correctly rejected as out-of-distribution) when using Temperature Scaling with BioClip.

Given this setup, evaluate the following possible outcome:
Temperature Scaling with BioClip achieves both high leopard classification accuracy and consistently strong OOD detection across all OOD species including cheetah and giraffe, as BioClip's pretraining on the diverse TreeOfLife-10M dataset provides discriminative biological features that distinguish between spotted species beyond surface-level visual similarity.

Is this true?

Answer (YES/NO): NO